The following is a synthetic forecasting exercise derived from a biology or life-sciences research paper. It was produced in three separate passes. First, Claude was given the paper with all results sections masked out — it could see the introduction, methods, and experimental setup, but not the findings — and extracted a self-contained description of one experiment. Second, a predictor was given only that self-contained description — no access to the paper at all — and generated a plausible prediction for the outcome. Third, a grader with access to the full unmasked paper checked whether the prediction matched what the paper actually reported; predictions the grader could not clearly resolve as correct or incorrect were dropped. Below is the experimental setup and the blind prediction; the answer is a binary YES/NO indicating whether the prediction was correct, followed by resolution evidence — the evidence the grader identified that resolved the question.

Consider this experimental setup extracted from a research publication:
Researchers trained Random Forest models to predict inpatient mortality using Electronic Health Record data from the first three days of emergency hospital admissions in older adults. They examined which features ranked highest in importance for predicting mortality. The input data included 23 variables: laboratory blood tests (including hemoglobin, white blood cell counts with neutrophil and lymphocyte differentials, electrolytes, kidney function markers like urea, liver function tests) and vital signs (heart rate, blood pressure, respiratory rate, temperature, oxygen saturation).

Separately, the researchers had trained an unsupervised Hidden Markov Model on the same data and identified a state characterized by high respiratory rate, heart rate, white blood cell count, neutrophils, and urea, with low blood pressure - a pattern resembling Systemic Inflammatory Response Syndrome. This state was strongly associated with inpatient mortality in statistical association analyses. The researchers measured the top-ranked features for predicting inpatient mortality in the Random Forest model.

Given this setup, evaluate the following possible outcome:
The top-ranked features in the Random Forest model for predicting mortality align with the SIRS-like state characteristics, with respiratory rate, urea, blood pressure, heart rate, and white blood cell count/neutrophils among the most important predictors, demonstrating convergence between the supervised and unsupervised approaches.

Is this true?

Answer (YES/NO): NO